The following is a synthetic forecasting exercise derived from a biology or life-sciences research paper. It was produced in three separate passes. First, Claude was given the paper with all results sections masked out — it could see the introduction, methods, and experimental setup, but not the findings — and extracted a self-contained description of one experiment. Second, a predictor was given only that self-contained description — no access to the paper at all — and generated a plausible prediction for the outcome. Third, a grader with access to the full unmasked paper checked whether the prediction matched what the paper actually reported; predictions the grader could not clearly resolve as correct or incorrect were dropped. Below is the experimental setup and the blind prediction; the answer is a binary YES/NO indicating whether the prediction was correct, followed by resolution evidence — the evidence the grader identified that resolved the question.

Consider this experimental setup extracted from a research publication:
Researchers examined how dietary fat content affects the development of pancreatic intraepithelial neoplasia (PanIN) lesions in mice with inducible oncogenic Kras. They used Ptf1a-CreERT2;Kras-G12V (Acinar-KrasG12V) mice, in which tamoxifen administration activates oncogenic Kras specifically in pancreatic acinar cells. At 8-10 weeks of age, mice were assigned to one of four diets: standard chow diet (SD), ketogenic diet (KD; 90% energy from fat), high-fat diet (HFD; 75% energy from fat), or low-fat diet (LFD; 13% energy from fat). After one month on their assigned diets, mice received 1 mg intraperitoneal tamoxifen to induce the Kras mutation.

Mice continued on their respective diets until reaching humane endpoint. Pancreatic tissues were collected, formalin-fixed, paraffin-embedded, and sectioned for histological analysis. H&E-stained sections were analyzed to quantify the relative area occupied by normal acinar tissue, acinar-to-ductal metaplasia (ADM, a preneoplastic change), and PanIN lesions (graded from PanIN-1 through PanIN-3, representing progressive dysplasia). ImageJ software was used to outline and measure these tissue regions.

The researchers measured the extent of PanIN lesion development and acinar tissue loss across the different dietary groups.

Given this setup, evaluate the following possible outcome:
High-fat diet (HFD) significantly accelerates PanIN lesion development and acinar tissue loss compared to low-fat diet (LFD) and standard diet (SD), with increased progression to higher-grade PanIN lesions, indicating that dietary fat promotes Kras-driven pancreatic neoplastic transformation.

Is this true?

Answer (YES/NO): YES